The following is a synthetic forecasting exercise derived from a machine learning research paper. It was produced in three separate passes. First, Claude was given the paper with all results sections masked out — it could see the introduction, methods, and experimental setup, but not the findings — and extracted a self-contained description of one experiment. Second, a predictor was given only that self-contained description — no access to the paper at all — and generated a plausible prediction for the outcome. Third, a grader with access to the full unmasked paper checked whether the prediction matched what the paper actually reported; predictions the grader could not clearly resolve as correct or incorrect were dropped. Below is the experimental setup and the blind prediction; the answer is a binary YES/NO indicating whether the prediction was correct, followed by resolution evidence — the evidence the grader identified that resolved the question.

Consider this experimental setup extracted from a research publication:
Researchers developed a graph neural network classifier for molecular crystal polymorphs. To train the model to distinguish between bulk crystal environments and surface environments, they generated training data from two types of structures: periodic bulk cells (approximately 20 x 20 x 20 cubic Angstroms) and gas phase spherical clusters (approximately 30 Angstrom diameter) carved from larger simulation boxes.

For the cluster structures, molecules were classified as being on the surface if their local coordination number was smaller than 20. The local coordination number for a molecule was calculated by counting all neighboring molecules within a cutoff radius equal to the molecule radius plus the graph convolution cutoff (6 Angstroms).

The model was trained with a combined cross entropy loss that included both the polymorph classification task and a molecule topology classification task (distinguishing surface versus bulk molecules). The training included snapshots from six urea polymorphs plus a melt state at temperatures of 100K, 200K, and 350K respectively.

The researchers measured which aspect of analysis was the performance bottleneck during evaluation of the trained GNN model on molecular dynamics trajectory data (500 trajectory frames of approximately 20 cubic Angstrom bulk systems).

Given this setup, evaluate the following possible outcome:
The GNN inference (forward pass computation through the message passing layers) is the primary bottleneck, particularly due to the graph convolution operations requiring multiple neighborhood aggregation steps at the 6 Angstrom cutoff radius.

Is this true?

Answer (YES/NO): NO